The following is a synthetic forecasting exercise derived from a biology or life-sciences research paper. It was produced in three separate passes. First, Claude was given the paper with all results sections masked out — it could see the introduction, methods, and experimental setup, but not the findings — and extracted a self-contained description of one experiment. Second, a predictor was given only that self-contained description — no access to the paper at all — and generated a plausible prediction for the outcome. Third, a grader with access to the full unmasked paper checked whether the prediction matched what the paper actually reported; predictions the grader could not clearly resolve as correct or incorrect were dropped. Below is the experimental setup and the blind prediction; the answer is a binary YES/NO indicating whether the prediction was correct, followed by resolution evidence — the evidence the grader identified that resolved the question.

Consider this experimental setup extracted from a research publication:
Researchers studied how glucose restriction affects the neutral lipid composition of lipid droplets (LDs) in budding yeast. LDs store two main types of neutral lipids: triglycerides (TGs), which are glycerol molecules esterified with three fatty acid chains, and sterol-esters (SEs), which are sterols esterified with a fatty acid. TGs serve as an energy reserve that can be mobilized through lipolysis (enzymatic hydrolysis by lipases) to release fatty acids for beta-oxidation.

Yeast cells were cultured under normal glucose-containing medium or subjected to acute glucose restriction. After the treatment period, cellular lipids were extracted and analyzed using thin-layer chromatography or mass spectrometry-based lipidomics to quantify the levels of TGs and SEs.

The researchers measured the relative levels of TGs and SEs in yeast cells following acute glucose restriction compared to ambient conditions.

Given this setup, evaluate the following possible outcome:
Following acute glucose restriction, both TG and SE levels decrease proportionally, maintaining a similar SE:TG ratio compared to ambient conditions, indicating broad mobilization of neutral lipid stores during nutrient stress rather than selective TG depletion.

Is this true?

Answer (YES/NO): NO